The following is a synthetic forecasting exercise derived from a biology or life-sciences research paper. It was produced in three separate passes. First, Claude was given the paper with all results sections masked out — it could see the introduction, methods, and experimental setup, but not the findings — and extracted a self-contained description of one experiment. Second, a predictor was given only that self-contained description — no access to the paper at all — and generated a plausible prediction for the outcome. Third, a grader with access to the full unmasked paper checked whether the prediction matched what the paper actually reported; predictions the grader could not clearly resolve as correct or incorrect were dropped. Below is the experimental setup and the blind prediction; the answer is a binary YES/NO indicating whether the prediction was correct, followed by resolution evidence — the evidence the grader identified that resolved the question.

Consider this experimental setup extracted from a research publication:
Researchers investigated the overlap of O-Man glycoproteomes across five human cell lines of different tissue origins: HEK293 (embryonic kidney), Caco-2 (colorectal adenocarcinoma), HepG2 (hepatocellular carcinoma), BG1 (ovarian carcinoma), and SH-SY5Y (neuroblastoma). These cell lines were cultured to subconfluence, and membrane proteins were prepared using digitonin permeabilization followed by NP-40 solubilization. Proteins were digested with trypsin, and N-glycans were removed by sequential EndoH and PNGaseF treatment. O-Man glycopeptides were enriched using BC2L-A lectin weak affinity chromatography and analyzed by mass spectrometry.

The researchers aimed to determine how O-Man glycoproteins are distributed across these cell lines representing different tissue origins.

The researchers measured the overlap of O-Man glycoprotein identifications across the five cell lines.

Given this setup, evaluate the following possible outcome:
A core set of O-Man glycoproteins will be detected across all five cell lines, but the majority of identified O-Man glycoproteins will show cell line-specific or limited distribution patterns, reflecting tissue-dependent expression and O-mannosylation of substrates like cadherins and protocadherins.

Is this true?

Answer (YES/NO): NO